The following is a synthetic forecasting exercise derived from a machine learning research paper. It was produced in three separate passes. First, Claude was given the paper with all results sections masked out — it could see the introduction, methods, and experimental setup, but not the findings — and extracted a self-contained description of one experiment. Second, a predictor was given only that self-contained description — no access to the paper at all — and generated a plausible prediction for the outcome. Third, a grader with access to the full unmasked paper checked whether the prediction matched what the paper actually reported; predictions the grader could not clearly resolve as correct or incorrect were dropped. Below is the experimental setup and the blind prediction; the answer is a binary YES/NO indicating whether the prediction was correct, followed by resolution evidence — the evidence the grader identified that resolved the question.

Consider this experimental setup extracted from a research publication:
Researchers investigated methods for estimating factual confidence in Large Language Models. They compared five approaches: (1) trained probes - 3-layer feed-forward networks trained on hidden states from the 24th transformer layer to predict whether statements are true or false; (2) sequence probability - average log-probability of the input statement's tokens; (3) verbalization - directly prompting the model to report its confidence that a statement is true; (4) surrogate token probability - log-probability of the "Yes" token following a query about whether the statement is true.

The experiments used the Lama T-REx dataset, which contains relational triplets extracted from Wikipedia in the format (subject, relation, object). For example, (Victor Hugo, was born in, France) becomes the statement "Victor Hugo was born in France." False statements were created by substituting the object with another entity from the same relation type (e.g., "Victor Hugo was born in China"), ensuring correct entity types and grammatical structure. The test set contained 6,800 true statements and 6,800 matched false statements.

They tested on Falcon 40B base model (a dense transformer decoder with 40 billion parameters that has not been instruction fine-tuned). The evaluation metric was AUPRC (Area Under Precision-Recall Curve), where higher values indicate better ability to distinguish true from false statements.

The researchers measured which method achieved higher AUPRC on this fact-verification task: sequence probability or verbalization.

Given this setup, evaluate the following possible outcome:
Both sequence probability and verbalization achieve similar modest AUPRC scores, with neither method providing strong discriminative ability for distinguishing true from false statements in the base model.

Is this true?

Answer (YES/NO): NO